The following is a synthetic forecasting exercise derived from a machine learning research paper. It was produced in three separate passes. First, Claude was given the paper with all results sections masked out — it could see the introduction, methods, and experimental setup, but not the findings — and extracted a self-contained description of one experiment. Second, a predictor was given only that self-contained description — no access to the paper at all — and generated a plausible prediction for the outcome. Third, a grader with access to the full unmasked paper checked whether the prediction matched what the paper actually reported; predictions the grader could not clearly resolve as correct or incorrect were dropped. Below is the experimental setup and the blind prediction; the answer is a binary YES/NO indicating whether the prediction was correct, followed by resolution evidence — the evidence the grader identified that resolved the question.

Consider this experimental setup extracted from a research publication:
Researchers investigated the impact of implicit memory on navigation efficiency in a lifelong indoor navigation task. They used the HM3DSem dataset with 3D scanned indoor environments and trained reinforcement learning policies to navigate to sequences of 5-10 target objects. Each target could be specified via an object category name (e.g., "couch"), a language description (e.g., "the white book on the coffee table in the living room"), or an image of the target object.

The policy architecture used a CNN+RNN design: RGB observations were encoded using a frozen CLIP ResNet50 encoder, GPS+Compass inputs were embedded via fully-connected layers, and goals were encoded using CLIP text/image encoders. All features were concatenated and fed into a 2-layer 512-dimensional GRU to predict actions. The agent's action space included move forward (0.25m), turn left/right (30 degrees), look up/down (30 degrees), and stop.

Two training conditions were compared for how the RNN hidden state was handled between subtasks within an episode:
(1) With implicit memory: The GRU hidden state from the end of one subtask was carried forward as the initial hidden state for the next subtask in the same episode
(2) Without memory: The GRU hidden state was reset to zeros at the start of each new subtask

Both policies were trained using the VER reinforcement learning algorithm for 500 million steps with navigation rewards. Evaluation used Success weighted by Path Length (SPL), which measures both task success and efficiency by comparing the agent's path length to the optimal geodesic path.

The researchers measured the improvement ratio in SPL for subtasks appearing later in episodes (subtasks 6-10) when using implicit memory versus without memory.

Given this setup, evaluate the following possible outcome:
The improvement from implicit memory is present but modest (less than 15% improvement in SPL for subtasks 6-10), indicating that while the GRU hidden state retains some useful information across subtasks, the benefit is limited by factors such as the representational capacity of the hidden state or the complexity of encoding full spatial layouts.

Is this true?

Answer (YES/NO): NO